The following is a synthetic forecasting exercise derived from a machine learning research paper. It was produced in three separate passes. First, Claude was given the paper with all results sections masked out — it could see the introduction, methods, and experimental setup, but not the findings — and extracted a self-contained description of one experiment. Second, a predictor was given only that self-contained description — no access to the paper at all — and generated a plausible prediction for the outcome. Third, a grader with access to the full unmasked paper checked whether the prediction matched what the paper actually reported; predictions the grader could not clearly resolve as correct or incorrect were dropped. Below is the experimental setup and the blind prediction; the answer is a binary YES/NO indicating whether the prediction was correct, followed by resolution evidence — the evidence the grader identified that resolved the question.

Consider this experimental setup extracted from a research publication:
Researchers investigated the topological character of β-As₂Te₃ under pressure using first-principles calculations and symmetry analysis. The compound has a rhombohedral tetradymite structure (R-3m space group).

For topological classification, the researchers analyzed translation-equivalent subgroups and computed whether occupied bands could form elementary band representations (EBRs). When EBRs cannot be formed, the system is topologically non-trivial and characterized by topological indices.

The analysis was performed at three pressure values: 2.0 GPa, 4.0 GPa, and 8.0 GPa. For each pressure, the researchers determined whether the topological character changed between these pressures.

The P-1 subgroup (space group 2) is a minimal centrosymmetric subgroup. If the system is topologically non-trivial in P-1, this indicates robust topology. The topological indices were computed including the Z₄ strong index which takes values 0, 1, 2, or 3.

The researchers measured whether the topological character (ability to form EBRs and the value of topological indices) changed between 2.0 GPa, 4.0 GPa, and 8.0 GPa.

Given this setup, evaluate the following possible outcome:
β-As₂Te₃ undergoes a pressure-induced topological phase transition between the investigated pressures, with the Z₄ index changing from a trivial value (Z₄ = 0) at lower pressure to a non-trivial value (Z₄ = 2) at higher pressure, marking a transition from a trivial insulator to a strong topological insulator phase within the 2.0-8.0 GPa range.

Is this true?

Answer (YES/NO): NO